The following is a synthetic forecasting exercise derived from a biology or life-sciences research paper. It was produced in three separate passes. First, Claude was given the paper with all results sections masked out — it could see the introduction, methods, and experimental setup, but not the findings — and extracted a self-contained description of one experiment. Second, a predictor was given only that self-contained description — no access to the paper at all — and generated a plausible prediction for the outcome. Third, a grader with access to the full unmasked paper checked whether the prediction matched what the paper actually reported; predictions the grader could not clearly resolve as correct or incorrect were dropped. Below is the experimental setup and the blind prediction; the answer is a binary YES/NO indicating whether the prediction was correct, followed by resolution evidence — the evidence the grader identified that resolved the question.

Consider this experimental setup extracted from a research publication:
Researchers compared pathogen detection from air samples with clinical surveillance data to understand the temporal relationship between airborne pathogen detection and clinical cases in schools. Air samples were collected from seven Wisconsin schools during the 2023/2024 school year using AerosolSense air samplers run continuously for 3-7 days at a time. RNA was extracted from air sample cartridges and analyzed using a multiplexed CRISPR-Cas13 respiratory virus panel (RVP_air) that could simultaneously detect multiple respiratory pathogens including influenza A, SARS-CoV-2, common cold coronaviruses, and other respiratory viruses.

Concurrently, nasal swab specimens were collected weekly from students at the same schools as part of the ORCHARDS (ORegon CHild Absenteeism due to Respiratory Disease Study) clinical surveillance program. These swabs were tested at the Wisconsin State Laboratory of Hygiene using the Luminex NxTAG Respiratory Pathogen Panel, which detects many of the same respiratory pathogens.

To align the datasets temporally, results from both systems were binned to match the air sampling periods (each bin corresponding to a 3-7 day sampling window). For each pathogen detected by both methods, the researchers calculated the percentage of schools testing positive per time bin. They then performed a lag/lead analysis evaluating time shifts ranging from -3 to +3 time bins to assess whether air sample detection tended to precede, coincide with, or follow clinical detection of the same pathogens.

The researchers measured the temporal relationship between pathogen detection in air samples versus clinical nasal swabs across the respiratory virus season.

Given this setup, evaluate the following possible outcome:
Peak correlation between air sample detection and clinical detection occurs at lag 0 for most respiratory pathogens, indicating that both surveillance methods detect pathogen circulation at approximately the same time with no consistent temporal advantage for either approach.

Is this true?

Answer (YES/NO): NO